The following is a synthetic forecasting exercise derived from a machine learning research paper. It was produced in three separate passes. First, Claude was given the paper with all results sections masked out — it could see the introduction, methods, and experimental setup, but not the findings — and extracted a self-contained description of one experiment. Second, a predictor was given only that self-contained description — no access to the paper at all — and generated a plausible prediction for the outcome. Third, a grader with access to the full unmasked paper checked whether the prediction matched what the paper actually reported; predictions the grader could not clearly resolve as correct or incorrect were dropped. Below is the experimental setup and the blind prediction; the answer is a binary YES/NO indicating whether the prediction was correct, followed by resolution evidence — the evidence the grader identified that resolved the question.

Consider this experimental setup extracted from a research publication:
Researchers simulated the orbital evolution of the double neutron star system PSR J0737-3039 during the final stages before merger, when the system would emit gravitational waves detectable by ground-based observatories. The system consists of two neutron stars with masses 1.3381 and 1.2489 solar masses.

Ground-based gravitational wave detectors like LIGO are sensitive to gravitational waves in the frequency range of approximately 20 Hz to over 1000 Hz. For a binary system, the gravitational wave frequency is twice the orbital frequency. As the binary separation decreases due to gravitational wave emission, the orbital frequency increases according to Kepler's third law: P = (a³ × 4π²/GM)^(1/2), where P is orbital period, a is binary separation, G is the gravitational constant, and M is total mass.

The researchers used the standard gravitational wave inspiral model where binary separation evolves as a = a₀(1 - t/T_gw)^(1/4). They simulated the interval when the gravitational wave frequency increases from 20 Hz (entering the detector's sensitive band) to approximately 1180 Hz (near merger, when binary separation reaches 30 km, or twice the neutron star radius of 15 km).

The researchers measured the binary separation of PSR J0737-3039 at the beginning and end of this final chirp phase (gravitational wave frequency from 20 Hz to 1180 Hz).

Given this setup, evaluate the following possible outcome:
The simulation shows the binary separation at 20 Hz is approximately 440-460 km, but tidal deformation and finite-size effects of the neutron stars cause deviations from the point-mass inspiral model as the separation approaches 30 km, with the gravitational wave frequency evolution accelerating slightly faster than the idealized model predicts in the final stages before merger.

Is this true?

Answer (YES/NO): NO